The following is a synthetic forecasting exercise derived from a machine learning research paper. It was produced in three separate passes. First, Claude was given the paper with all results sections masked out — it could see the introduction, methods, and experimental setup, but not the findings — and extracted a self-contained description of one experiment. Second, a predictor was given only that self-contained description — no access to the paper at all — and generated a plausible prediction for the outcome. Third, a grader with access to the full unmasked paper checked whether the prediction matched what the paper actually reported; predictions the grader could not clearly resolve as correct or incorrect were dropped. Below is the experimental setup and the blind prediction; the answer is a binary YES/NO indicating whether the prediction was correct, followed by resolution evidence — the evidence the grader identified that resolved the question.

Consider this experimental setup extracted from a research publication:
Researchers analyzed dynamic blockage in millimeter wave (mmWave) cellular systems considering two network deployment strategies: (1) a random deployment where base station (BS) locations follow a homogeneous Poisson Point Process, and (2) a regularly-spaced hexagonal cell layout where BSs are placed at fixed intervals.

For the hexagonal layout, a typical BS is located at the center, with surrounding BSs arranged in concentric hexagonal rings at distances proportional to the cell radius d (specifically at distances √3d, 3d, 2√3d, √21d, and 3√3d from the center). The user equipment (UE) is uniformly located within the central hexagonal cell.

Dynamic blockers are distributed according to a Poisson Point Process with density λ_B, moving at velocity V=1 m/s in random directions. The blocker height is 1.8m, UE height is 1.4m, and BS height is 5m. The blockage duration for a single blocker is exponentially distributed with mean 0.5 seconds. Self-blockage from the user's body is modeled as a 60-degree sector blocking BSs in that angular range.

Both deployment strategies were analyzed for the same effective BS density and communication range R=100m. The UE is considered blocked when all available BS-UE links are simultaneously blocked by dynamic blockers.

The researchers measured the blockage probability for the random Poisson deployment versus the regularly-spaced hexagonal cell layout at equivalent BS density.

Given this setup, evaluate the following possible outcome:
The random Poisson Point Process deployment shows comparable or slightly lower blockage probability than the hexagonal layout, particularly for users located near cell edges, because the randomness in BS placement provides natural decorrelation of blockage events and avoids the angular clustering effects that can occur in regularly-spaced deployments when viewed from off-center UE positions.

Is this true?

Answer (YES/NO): NO